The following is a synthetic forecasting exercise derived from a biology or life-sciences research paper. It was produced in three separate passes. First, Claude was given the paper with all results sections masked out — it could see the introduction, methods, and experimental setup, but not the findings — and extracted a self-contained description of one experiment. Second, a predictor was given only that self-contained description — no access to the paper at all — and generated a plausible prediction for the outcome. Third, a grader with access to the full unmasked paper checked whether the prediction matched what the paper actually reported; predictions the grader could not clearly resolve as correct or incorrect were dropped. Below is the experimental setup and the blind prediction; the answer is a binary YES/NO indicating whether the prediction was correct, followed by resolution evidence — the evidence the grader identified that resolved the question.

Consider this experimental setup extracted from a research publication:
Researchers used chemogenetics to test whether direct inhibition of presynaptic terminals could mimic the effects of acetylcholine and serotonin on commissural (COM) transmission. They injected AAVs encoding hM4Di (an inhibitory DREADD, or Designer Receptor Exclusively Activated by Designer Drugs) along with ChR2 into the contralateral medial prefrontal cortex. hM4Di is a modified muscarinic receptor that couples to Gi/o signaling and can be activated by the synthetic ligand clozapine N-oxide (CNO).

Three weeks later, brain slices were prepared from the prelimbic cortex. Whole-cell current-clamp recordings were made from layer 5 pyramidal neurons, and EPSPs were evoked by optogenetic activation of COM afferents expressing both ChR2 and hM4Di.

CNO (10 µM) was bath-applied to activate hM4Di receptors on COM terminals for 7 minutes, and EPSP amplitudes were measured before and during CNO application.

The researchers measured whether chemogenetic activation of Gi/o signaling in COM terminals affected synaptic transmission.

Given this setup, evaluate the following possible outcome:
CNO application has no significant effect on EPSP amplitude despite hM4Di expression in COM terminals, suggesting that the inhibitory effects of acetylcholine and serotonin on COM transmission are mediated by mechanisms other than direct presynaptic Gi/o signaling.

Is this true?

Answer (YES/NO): NO